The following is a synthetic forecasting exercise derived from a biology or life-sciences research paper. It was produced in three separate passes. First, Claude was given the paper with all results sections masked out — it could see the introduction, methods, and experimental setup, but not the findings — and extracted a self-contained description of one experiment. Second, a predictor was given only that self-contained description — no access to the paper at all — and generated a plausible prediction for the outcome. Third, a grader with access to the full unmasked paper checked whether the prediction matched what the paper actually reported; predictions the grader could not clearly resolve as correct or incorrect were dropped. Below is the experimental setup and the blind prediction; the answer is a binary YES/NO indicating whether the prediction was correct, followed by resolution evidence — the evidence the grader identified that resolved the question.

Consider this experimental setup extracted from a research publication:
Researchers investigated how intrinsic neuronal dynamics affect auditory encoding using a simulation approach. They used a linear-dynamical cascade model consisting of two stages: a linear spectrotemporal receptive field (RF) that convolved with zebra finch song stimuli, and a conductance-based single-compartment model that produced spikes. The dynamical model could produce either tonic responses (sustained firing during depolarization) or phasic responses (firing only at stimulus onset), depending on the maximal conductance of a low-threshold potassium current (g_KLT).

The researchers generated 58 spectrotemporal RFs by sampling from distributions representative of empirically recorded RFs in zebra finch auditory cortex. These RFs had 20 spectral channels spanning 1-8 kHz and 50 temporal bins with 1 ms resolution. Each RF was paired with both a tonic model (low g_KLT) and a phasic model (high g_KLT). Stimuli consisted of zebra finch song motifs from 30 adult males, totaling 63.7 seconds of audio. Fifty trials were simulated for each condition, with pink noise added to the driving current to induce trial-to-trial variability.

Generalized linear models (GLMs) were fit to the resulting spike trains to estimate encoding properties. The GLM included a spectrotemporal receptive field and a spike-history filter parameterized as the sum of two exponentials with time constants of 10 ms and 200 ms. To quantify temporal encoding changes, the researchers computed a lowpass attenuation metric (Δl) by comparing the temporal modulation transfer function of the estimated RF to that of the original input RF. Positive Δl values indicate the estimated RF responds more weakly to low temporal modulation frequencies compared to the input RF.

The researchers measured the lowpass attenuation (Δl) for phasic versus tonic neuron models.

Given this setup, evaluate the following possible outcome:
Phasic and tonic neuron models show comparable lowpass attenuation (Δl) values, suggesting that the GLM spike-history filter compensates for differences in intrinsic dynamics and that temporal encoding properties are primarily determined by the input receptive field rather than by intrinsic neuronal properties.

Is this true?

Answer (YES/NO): NO